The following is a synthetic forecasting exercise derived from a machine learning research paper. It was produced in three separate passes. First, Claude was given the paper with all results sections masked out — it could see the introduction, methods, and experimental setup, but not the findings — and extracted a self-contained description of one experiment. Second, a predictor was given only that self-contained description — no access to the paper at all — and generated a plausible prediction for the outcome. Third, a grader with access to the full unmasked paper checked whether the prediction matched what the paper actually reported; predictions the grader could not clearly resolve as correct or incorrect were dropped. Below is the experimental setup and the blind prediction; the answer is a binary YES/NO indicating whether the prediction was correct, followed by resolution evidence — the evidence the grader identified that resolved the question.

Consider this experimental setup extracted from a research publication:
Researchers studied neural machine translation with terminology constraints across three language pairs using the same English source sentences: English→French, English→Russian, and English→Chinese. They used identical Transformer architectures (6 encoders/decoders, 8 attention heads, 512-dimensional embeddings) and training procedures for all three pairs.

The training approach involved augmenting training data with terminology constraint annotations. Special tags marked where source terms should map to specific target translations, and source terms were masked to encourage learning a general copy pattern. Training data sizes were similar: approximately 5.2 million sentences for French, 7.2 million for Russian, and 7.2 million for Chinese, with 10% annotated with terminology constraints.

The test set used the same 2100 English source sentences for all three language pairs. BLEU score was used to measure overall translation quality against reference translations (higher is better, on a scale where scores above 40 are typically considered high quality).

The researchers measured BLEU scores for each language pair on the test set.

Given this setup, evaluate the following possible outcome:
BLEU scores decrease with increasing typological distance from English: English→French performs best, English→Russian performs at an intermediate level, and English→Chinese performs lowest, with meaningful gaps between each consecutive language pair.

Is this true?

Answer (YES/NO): NO